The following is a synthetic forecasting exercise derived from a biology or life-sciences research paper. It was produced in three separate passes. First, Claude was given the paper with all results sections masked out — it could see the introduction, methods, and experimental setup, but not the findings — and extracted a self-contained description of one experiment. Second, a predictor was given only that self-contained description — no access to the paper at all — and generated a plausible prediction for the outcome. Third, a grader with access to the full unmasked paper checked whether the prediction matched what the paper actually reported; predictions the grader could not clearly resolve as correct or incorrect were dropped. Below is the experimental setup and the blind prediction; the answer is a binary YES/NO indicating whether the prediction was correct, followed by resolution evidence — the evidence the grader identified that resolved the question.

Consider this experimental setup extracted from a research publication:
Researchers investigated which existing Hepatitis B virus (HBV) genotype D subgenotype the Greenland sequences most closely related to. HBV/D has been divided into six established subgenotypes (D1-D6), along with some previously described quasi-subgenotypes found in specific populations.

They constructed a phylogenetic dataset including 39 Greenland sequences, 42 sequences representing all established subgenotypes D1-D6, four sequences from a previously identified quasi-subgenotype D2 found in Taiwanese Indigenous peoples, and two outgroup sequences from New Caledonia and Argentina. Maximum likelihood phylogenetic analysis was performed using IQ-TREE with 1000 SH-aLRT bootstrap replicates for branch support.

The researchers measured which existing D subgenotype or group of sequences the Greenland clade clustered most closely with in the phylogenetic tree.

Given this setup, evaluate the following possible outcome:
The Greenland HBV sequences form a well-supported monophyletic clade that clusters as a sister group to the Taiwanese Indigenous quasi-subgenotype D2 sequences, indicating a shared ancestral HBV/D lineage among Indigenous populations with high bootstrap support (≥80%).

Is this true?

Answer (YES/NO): NO